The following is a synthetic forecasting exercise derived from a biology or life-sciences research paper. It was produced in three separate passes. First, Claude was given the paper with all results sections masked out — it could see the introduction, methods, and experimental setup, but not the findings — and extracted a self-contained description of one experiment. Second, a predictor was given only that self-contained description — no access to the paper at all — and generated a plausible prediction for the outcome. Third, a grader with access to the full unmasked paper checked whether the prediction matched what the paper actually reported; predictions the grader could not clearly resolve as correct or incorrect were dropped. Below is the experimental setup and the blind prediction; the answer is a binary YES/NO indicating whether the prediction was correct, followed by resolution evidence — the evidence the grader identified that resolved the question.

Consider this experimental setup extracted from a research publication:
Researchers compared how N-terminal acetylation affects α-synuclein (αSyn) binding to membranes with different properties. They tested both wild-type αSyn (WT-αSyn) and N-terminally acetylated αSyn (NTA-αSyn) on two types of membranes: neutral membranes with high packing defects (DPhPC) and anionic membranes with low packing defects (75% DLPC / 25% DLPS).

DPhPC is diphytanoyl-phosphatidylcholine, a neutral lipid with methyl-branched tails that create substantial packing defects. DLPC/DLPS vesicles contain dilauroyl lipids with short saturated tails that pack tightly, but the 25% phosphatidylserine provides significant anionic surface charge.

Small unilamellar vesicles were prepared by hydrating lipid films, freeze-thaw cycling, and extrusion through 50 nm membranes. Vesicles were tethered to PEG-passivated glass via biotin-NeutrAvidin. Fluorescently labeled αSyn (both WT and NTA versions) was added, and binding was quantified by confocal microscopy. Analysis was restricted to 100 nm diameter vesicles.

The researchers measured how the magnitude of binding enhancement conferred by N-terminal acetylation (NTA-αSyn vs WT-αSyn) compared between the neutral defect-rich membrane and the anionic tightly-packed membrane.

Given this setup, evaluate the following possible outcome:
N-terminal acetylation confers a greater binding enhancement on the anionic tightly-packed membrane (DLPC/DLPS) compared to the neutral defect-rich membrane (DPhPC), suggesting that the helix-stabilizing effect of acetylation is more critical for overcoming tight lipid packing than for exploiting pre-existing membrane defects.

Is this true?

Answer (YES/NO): NO